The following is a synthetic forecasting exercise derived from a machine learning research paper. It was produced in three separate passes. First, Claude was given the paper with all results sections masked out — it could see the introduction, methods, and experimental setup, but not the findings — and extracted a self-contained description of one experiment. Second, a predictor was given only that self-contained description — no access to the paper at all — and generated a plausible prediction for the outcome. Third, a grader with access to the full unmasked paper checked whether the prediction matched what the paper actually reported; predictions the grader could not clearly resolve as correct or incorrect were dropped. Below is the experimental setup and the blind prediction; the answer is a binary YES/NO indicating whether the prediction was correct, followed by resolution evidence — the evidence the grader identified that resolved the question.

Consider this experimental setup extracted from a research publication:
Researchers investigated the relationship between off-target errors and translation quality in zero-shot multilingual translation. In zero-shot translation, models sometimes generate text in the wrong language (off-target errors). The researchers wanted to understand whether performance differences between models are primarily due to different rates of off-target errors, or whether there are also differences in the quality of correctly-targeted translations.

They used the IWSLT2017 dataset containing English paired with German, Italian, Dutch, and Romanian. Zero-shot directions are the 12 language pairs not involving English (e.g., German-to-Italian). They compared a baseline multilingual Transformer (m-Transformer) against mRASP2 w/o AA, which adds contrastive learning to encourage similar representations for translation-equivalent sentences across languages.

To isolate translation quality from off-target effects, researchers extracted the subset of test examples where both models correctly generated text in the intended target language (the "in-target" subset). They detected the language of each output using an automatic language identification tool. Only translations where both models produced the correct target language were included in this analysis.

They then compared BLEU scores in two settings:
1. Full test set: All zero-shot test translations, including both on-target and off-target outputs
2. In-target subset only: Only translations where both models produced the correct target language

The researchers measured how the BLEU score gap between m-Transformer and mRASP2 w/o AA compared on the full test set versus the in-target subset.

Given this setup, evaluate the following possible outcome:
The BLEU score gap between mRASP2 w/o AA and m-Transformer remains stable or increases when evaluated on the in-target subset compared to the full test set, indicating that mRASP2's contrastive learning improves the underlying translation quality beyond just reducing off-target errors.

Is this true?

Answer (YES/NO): NO